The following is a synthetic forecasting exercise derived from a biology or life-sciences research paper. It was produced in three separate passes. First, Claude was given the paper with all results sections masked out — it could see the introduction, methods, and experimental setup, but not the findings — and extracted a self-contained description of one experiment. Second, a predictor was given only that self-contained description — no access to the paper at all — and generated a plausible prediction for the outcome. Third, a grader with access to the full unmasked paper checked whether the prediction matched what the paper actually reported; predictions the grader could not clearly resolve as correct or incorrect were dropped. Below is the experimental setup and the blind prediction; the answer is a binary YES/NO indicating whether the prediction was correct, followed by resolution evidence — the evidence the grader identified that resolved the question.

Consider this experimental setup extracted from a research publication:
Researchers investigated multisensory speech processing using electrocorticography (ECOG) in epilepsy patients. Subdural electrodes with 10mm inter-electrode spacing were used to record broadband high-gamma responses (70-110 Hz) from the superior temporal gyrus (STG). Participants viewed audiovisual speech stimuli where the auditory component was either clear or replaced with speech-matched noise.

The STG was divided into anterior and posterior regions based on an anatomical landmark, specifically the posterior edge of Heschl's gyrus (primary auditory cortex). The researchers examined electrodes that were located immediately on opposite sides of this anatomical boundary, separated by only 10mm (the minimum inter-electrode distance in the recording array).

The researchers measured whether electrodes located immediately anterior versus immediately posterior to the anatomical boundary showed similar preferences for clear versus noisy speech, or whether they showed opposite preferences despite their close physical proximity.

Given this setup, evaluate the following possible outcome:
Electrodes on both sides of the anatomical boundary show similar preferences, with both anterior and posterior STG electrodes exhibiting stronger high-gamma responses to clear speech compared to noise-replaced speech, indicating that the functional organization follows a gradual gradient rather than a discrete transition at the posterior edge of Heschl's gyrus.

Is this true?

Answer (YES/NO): NO